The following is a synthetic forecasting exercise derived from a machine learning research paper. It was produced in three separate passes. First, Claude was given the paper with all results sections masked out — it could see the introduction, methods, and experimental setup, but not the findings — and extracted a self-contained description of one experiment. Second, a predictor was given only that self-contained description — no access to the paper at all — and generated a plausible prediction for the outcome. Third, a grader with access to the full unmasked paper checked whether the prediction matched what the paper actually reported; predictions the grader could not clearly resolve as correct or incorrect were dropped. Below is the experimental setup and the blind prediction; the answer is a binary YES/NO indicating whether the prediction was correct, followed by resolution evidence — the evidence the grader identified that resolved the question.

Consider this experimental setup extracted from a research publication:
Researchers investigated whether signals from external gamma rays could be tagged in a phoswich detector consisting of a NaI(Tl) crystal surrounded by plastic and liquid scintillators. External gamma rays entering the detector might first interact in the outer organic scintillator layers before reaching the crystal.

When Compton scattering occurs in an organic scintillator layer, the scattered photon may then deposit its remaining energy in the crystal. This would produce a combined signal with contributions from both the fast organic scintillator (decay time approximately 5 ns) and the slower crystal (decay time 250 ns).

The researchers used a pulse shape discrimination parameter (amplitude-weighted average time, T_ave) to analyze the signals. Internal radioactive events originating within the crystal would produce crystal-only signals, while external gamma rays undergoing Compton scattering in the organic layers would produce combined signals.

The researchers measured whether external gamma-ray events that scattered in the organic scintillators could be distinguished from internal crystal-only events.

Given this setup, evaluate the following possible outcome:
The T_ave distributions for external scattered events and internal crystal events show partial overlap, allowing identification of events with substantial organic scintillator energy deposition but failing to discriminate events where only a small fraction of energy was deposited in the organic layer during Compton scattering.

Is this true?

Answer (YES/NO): NO